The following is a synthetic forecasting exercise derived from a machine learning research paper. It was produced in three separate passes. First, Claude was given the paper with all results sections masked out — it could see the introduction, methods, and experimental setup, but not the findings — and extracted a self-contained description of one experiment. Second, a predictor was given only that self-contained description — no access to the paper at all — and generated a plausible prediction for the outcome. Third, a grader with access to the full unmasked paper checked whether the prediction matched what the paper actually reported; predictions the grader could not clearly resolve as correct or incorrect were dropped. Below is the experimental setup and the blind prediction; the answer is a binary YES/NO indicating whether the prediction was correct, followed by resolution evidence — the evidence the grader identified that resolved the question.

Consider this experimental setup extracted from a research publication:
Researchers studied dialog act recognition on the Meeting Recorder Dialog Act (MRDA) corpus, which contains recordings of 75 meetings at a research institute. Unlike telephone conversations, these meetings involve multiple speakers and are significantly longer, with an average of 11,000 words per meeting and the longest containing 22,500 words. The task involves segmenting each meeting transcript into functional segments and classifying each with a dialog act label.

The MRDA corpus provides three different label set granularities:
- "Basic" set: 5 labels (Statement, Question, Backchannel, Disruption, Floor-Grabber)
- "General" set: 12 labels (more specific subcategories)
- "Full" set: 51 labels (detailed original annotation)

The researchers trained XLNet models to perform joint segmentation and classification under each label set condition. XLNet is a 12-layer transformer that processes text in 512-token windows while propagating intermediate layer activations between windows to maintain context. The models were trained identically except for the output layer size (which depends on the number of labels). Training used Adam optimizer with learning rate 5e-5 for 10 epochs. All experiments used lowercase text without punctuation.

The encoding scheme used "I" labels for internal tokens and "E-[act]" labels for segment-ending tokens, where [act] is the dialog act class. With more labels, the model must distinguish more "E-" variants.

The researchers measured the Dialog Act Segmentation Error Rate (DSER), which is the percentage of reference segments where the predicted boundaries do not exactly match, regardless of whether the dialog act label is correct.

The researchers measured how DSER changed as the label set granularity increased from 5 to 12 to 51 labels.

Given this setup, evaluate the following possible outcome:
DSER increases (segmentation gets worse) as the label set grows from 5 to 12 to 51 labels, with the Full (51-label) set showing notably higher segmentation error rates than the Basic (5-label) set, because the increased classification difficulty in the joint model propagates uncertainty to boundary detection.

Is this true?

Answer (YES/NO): NO